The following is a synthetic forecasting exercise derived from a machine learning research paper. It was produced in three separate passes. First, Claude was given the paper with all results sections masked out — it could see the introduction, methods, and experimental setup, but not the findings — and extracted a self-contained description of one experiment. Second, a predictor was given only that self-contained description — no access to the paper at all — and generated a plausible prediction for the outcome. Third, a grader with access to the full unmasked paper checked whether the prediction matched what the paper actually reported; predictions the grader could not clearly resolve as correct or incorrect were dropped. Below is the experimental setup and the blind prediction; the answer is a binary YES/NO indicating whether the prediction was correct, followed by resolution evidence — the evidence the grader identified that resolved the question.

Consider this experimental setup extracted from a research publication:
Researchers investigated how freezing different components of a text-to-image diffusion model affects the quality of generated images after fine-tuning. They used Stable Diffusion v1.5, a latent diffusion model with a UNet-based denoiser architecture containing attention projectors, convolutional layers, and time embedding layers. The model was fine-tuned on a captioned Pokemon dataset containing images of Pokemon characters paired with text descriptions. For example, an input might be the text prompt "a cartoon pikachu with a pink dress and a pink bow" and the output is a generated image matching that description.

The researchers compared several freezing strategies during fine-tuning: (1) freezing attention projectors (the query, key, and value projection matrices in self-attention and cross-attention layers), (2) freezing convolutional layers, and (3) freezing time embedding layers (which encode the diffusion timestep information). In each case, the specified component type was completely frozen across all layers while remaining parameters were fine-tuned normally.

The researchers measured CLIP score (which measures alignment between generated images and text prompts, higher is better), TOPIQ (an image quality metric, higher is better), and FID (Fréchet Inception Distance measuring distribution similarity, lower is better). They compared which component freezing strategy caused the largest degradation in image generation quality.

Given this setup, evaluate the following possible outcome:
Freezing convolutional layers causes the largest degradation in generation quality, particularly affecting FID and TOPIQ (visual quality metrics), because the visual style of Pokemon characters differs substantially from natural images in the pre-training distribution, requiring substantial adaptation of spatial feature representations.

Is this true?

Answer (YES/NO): NO